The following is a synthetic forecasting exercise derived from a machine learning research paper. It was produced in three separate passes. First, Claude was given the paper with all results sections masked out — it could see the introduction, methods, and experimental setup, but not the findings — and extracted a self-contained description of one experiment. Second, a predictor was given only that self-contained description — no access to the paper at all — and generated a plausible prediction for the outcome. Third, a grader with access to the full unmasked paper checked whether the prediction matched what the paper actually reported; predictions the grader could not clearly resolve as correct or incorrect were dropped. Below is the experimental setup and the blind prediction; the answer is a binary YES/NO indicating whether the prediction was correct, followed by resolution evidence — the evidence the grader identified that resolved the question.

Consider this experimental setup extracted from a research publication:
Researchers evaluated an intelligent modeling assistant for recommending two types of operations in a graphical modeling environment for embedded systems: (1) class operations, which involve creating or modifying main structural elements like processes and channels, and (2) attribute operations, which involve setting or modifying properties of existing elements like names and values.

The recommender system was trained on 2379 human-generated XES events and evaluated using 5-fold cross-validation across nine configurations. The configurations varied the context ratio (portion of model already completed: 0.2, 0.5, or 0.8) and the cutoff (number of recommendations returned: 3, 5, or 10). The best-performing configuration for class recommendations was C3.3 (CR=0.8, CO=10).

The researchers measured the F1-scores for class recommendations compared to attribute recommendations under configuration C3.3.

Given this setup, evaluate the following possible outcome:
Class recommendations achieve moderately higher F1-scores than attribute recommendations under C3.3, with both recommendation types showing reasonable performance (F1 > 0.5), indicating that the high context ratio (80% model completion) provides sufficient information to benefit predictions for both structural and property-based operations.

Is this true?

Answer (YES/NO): NO